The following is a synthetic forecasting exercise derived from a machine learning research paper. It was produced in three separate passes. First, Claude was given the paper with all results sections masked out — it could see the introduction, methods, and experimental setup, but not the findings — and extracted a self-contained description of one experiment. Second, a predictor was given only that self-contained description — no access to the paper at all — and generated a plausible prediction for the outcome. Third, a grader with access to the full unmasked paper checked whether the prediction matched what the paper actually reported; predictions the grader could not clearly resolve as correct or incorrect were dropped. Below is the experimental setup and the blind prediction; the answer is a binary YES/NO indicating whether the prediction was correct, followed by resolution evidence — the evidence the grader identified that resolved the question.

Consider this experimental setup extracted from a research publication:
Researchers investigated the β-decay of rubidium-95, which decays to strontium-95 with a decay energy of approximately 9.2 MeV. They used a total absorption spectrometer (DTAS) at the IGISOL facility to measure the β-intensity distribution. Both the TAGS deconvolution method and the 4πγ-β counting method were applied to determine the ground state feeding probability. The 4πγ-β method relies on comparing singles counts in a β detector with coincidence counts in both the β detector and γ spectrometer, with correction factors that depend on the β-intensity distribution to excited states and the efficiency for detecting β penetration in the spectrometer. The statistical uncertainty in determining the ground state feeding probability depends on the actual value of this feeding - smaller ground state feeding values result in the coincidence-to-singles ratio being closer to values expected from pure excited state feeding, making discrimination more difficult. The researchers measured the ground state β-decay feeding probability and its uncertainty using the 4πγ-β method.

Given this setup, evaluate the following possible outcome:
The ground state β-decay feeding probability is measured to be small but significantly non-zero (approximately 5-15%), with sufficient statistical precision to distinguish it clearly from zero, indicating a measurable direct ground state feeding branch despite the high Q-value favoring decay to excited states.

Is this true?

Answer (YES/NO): NO